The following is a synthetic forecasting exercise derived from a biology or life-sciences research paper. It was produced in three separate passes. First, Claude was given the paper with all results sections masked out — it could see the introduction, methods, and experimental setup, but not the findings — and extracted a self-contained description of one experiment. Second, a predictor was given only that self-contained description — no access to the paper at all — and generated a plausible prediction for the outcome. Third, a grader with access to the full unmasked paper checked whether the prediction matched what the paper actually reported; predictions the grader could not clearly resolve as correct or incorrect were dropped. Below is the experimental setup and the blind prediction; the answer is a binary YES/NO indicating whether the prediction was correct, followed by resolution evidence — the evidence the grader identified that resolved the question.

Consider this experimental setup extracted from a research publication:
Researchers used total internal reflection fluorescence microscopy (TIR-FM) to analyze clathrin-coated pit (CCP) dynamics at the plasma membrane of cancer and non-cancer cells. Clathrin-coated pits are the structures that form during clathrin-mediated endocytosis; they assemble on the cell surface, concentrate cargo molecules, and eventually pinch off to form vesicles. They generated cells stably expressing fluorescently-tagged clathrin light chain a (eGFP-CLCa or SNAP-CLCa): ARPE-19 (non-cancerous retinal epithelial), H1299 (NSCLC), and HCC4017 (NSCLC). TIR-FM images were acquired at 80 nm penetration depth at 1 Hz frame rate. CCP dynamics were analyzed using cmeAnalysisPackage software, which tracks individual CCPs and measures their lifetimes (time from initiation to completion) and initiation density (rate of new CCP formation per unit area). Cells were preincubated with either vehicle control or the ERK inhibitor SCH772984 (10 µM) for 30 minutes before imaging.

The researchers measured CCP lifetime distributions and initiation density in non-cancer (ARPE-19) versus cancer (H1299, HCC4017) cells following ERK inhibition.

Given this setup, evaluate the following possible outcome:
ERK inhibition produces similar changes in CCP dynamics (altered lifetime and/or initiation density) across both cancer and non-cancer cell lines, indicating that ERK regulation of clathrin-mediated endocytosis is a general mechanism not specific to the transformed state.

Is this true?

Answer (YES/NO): NO